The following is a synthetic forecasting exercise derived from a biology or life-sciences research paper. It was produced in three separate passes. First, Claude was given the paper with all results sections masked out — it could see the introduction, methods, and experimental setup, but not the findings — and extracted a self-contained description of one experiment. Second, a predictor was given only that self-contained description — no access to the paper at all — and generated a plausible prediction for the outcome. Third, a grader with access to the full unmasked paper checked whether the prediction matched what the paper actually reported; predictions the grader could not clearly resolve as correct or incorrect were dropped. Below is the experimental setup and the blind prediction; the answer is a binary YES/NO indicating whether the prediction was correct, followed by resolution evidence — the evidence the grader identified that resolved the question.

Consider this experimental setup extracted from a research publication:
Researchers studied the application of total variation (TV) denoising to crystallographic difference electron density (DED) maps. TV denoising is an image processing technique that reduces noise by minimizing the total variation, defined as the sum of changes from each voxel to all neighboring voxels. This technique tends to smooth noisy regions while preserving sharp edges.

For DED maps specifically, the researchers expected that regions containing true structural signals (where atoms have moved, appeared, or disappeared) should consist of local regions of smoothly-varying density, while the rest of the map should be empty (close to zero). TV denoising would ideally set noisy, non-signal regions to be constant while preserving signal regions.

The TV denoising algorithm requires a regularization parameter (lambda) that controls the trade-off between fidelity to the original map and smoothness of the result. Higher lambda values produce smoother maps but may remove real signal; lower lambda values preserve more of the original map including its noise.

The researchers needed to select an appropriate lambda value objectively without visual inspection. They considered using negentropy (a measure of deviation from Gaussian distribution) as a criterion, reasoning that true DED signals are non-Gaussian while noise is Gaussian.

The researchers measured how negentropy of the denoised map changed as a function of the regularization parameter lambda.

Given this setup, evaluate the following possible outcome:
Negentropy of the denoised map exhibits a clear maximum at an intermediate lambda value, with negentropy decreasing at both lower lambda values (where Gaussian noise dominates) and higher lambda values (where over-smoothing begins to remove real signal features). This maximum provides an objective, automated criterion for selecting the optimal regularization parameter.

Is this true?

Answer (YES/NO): YES